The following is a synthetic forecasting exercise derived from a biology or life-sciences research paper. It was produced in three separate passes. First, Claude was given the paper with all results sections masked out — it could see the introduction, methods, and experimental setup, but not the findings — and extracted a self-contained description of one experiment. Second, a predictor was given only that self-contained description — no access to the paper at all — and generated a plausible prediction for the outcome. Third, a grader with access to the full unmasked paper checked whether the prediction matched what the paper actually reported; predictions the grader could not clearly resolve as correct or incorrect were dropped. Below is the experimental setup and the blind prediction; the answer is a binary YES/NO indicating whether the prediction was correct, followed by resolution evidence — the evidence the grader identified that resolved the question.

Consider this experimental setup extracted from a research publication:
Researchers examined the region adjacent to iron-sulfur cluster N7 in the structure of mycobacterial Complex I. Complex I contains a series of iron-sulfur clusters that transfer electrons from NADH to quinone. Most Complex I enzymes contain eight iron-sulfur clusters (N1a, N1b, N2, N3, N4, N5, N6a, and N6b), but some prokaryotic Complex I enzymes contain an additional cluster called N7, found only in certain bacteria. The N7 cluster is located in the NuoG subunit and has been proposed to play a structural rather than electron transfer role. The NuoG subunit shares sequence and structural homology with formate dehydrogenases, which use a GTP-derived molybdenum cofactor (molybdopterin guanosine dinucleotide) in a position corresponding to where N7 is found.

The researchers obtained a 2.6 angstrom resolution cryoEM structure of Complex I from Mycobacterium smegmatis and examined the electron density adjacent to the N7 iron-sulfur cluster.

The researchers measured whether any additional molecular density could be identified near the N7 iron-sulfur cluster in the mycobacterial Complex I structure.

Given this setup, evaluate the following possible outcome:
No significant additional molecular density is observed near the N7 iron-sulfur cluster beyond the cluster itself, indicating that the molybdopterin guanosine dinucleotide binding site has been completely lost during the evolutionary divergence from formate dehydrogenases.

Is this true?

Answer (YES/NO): NO